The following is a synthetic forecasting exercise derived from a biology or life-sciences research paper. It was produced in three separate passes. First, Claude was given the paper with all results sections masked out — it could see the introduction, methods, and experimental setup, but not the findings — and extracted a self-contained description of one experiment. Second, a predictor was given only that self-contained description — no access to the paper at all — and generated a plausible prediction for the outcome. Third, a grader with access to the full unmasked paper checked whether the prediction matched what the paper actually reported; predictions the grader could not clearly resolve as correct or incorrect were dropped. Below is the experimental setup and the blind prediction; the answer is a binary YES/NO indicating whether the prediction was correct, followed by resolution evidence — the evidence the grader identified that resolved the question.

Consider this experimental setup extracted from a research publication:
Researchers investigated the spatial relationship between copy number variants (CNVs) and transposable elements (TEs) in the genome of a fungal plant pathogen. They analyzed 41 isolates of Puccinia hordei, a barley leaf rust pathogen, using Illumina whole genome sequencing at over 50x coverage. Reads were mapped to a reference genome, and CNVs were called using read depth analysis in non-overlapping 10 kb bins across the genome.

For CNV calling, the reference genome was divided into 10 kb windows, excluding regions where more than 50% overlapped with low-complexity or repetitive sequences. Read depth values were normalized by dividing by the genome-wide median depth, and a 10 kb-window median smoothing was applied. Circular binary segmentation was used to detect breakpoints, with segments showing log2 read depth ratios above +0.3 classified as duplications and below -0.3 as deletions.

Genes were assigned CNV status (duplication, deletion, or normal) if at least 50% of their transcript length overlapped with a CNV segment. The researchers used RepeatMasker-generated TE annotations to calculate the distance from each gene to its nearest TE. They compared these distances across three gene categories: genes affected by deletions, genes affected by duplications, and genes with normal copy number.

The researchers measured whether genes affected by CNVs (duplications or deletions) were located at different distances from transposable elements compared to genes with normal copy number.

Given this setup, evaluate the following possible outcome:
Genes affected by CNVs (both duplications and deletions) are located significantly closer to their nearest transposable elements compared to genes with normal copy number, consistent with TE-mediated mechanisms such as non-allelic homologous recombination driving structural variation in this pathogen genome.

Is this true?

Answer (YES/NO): NO